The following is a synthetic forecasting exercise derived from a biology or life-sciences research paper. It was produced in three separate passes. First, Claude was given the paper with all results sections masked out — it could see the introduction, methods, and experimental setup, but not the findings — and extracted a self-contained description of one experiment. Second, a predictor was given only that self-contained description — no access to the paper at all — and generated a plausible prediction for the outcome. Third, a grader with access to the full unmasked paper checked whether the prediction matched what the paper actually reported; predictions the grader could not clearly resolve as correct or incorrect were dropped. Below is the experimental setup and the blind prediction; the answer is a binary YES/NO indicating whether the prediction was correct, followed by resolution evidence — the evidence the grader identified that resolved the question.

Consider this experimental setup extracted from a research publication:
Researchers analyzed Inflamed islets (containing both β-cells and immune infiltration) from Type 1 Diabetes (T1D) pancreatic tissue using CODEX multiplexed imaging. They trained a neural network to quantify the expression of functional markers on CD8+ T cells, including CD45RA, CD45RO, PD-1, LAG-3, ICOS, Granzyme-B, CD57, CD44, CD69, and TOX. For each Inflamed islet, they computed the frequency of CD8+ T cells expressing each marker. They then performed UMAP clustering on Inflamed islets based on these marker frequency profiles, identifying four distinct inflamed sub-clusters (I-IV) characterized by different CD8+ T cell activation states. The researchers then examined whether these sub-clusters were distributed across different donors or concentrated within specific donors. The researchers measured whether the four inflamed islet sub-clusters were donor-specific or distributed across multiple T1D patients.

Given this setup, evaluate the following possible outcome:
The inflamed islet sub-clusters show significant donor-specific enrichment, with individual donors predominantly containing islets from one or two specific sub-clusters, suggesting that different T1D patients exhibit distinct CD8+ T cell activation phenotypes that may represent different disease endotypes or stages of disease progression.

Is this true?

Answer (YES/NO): NO